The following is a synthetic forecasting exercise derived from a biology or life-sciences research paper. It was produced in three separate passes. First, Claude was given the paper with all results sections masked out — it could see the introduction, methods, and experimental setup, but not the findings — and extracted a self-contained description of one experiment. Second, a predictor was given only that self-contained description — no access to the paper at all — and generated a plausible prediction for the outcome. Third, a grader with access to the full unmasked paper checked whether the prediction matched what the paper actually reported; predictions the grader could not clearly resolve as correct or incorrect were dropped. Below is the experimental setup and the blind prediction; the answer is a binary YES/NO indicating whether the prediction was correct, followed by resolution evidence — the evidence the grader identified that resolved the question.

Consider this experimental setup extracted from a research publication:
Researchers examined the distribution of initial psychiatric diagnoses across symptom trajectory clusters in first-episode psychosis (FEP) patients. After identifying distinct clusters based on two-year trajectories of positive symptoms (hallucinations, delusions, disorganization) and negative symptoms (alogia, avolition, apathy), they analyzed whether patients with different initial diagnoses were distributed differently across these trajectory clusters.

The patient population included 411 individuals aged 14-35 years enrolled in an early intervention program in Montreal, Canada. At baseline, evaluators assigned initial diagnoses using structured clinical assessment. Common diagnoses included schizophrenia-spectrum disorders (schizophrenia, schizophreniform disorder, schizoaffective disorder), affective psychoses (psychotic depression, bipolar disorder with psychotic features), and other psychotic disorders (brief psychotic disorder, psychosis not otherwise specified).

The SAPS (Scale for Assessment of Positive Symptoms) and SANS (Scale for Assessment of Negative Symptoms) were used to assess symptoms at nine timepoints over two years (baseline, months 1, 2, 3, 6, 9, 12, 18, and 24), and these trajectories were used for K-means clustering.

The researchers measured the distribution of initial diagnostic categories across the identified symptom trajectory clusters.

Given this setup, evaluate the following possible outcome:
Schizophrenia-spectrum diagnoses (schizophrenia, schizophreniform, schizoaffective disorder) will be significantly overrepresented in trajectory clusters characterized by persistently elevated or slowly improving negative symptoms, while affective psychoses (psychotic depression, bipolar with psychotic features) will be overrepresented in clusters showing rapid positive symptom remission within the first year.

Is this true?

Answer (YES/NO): NO